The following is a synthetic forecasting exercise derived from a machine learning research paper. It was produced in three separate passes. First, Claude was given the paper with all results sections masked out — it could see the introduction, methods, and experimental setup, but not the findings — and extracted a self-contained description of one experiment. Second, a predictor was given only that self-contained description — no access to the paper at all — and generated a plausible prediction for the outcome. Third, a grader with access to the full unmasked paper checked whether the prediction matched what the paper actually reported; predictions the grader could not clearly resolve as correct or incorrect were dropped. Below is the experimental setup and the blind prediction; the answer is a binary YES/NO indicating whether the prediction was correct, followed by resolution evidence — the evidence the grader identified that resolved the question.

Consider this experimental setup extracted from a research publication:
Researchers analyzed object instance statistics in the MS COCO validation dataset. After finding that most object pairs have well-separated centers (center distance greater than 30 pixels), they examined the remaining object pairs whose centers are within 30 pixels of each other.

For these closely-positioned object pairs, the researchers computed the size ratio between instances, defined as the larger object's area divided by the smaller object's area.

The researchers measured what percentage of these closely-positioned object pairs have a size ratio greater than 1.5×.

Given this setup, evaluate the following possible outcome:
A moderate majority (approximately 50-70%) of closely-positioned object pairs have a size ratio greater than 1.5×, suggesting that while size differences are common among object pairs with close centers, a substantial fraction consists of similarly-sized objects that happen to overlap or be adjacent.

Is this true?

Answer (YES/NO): NO